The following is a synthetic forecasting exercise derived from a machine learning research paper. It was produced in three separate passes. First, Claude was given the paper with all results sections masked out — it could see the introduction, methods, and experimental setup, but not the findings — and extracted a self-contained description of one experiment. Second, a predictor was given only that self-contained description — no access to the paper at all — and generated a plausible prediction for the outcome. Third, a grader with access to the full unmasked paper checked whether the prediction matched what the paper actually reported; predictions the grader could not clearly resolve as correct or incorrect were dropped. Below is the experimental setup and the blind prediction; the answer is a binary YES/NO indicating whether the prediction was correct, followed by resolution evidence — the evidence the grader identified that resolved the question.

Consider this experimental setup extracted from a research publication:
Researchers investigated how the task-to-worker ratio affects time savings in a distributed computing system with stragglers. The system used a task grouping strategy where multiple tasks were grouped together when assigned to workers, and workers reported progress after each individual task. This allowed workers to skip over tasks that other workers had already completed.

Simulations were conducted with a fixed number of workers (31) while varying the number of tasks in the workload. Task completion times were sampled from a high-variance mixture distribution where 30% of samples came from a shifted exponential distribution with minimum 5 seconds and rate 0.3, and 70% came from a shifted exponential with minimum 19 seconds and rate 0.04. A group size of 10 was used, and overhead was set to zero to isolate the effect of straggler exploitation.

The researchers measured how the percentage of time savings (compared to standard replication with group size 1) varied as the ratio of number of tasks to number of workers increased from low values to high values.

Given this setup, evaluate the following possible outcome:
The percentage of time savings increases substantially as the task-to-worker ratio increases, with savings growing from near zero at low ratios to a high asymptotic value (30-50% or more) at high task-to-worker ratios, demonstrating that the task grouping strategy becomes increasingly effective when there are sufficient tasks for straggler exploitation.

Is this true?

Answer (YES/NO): NO